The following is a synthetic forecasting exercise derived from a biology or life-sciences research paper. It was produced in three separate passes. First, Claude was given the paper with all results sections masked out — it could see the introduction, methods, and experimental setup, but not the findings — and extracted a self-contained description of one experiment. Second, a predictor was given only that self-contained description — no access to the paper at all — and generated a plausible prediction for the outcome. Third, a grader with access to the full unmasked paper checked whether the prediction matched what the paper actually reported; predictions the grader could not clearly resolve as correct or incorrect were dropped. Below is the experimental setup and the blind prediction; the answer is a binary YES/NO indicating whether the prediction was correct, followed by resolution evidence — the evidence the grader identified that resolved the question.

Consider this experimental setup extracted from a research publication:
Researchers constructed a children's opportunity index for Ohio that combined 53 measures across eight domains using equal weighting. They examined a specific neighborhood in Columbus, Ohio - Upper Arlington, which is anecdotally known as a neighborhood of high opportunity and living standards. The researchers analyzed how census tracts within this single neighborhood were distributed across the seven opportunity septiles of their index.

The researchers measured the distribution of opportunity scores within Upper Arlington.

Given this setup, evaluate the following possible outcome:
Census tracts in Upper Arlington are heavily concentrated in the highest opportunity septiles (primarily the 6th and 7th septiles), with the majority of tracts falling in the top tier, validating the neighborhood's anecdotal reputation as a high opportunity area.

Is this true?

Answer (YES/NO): NO